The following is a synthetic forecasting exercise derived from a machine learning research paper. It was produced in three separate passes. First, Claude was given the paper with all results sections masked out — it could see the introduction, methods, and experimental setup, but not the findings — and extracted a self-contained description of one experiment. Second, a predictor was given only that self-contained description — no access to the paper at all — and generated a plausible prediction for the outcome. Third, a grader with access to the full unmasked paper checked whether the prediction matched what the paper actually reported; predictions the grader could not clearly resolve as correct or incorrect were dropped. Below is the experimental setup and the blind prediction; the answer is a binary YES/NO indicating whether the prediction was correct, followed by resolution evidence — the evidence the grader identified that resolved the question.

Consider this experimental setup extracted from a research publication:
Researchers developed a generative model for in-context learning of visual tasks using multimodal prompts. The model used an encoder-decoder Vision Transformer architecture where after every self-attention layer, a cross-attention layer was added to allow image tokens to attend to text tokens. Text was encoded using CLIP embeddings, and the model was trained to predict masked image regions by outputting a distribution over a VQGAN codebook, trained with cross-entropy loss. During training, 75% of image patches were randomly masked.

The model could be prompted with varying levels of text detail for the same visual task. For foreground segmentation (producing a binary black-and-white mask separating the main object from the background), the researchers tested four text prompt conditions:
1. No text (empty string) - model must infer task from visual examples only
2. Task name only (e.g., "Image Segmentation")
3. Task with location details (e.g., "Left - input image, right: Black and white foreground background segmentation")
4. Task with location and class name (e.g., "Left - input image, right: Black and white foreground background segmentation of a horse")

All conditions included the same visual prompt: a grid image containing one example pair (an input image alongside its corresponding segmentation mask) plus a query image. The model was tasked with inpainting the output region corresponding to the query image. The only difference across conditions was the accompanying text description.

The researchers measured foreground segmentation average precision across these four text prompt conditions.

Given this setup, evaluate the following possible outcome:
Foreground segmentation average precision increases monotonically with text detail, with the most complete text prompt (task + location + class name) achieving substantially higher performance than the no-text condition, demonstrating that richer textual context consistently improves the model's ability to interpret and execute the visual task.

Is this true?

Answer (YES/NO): YES